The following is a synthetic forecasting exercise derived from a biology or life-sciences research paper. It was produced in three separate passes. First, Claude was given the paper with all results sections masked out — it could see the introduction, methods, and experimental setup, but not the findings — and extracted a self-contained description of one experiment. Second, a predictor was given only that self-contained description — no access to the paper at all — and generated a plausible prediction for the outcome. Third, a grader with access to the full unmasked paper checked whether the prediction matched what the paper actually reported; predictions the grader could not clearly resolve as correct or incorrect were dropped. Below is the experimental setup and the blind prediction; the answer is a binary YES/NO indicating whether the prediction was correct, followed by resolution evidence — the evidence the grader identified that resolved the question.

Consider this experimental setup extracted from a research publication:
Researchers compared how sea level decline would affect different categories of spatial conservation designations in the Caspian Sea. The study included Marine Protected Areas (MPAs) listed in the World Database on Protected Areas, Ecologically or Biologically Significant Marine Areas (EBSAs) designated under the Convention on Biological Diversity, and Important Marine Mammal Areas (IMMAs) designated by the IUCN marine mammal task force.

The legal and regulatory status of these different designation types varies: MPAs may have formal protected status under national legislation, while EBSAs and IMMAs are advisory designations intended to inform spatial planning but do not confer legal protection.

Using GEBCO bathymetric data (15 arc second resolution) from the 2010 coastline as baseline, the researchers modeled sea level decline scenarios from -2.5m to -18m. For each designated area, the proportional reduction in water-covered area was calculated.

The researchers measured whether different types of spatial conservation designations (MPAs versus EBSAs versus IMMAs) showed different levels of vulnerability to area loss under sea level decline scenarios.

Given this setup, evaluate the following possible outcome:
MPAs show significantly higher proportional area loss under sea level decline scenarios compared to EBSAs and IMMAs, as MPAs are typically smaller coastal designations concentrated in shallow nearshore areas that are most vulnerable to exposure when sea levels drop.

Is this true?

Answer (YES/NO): YES